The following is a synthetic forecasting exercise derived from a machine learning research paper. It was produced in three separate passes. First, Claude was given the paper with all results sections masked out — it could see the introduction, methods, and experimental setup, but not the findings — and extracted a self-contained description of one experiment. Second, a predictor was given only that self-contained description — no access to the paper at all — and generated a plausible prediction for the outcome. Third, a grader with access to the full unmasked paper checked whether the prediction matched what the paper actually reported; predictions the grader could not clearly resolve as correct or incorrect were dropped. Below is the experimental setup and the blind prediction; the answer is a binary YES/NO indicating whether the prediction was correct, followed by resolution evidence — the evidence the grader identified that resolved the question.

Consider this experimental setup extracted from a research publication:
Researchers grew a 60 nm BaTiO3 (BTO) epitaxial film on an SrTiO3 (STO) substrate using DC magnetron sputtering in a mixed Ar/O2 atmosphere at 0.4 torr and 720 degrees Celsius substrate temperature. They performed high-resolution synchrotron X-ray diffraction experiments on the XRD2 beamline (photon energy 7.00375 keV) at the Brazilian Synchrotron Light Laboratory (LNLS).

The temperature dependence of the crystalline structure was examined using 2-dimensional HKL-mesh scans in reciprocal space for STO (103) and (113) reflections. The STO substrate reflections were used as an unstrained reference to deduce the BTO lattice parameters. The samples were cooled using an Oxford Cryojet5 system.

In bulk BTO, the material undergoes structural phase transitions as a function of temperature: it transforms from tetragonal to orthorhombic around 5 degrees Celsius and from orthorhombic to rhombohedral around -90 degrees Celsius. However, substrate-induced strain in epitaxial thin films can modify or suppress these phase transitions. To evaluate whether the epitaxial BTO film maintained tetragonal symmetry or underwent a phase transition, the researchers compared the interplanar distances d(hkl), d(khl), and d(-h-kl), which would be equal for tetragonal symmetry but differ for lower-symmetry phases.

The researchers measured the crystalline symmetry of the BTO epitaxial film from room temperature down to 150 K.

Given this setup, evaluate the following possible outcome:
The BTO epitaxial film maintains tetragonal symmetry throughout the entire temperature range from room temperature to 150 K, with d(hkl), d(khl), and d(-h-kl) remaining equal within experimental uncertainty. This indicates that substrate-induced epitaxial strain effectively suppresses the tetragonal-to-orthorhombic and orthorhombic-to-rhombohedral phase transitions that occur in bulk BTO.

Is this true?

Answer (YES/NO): YES